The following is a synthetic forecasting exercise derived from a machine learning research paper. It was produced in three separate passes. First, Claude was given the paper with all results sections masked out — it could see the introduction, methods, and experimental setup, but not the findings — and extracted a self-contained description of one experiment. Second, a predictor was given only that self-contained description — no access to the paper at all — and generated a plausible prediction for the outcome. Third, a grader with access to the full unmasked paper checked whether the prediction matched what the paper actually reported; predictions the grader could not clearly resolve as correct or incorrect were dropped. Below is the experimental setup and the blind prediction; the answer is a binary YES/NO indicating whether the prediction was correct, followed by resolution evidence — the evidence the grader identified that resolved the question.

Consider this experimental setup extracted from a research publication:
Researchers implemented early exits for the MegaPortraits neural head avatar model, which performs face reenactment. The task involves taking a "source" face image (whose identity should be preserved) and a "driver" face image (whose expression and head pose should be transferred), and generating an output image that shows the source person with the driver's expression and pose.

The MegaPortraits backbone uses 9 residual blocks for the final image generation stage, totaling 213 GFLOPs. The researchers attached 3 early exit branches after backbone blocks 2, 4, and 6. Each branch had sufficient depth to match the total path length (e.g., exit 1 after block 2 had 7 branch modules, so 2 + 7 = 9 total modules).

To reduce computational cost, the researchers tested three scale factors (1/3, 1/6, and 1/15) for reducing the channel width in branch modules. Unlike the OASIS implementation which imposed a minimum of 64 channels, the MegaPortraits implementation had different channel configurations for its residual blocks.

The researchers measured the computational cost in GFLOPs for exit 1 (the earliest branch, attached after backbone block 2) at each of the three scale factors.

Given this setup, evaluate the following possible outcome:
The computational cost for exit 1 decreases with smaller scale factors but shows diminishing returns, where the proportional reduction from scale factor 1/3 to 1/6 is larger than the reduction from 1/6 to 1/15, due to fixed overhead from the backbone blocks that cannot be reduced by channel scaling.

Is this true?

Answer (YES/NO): YES